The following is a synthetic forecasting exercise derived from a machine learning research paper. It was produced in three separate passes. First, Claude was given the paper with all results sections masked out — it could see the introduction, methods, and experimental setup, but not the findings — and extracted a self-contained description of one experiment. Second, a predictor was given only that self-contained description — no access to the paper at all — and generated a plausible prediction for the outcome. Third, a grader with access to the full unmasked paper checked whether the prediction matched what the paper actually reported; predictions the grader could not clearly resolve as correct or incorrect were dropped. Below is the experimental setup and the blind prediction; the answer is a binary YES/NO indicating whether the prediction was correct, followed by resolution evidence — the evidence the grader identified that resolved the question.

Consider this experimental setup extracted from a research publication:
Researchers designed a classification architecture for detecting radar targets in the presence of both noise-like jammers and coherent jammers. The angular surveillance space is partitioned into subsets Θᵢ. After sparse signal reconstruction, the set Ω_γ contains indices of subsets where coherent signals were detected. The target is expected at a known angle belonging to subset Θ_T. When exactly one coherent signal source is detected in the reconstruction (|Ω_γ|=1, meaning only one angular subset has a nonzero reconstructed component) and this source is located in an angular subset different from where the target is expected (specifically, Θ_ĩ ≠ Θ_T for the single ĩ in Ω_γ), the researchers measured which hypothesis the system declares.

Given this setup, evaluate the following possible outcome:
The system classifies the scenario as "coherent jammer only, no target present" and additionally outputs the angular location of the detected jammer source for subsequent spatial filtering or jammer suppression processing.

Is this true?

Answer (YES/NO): NO